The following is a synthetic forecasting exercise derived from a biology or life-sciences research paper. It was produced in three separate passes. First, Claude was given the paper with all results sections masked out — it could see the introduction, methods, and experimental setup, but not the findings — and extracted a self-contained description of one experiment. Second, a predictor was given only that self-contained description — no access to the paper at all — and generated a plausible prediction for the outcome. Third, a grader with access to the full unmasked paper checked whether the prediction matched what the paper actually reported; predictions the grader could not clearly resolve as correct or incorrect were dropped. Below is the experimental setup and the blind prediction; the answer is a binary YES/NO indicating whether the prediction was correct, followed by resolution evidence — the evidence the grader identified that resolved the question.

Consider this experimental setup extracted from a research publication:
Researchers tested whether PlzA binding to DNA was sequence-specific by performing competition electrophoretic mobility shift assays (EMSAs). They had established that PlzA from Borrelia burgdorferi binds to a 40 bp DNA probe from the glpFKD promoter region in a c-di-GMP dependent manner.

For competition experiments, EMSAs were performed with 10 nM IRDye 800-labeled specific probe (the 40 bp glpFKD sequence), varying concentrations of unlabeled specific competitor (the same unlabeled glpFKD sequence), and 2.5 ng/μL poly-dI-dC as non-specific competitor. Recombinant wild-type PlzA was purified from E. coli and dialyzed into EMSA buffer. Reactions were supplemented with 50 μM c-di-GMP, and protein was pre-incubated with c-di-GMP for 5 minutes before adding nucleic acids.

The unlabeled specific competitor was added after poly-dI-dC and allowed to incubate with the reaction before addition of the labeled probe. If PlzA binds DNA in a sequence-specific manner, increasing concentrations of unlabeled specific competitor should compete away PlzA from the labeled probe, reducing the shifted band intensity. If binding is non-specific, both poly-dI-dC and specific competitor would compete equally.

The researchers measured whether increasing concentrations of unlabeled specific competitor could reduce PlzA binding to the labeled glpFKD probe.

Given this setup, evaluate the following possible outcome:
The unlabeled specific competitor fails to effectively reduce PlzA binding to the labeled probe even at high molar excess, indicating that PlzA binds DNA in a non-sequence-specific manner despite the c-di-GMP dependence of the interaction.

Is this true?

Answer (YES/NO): NO